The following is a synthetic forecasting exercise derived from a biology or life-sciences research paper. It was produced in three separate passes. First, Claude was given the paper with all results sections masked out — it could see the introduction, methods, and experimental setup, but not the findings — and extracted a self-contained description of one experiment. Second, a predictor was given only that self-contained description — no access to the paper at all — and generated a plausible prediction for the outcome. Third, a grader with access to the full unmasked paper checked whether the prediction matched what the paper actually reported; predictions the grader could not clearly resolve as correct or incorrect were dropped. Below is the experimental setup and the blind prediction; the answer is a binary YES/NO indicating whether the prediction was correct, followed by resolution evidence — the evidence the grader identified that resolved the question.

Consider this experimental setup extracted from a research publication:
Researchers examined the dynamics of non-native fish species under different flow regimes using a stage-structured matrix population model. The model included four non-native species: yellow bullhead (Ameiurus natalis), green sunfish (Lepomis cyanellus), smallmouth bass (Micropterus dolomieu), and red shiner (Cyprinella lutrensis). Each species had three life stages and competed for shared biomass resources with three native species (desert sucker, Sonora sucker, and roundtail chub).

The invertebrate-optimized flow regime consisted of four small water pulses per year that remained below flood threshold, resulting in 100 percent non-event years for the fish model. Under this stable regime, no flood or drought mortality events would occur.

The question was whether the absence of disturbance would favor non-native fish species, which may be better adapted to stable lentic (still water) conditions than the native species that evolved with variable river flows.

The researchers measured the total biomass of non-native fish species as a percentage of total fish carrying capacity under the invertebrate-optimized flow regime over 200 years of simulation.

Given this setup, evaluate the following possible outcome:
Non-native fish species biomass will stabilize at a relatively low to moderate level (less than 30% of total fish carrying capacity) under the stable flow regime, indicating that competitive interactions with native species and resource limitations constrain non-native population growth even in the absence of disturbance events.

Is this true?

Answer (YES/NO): NO